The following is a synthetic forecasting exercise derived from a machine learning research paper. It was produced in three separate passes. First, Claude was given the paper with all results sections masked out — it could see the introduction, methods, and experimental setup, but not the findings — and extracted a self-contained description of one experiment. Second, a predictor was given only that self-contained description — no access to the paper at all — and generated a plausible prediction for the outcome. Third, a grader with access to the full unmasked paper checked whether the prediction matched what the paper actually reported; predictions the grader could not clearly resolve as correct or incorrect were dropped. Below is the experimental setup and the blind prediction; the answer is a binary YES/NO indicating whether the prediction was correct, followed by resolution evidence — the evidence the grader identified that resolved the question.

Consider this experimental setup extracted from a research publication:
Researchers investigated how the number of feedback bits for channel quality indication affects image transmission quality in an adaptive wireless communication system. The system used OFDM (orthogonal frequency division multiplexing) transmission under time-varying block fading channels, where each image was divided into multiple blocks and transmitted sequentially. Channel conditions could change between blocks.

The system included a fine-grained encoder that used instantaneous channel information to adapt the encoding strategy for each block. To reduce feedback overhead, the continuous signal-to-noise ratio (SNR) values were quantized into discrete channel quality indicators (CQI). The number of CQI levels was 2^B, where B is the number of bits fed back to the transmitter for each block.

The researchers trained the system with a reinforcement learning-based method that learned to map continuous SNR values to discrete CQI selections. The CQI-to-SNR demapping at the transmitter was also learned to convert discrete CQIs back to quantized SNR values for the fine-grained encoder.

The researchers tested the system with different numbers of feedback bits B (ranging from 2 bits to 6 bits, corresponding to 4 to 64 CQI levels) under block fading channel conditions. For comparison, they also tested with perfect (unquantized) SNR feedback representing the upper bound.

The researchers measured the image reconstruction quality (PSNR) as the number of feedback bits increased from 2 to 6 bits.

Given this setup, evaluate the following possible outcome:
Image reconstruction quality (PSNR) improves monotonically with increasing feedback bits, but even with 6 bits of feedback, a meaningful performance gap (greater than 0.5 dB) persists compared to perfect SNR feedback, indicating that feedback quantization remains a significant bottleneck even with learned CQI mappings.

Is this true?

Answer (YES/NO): NO